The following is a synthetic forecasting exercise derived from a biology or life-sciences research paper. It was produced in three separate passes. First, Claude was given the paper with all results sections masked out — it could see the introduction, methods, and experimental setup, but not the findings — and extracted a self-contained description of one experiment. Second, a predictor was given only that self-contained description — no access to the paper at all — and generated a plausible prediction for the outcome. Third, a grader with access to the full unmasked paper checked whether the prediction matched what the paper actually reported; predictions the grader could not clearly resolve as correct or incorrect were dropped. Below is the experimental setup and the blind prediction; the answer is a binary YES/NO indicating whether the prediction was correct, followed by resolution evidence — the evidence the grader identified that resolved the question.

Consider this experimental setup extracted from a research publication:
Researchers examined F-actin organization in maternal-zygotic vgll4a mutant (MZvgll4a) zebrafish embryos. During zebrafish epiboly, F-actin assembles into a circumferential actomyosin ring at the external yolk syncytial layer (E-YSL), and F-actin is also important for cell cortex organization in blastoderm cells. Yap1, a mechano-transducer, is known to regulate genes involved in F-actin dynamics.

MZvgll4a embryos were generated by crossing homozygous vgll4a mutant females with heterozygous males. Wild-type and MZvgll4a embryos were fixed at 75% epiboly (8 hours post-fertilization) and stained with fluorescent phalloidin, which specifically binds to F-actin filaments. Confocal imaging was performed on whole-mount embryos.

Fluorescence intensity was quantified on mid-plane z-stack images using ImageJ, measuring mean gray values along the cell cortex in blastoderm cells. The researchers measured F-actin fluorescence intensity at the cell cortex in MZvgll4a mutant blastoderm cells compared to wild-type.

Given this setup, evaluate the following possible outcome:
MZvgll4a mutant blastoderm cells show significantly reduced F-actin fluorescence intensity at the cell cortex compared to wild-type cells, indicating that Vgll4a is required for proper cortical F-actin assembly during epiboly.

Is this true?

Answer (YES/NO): NO